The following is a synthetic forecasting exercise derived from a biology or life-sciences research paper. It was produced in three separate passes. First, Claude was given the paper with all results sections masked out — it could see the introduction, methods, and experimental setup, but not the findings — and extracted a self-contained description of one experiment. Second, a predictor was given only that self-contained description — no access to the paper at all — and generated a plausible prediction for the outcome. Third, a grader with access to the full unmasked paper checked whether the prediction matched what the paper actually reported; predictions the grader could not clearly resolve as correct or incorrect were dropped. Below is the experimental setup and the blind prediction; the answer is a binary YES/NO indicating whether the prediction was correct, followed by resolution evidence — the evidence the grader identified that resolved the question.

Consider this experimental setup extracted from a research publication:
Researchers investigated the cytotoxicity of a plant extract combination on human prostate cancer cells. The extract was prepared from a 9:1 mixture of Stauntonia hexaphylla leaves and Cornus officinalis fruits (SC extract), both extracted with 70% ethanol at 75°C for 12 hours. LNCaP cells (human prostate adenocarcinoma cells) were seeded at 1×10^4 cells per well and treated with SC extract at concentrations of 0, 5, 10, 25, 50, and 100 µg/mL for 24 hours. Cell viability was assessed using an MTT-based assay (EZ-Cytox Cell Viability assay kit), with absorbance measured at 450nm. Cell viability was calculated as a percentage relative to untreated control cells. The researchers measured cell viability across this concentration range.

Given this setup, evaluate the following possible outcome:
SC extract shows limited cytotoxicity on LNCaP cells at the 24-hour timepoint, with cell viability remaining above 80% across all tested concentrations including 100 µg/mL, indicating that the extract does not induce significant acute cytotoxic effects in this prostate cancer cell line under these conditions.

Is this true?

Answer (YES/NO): YES